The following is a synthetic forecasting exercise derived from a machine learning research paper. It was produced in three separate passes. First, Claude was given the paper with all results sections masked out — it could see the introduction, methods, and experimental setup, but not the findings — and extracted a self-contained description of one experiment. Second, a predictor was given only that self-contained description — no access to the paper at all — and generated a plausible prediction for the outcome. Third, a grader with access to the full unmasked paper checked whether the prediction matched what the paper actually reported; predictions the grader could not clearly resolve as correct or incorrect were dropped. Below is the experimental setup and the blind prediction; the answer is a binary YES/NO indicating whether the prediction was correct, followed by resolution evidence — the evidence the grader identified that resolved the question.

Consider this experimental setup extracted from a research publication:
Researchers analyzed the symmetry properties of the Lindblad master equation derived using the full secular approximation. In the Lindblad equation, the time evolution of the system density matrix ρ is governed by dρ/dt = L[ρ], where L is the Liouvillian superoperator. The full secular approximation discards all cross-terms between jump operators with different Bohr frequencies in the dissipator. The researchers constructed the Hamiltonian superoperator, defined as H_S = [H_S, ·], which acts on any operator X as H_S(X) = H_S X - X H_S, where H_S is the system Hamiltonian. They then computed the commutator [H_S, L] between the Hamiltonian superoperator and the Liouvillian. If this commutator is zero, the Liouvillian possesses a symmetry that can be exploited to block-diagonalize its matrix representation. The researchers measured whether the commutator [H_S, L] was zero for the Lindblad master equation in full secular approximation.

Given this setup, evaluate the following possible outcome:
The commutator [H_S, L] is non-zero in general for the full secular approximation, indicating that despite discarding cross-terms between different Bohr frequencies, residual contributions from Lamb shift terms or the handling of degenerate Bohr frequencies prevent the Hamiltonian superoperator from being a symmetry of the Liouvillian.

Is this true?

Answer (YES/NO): NO